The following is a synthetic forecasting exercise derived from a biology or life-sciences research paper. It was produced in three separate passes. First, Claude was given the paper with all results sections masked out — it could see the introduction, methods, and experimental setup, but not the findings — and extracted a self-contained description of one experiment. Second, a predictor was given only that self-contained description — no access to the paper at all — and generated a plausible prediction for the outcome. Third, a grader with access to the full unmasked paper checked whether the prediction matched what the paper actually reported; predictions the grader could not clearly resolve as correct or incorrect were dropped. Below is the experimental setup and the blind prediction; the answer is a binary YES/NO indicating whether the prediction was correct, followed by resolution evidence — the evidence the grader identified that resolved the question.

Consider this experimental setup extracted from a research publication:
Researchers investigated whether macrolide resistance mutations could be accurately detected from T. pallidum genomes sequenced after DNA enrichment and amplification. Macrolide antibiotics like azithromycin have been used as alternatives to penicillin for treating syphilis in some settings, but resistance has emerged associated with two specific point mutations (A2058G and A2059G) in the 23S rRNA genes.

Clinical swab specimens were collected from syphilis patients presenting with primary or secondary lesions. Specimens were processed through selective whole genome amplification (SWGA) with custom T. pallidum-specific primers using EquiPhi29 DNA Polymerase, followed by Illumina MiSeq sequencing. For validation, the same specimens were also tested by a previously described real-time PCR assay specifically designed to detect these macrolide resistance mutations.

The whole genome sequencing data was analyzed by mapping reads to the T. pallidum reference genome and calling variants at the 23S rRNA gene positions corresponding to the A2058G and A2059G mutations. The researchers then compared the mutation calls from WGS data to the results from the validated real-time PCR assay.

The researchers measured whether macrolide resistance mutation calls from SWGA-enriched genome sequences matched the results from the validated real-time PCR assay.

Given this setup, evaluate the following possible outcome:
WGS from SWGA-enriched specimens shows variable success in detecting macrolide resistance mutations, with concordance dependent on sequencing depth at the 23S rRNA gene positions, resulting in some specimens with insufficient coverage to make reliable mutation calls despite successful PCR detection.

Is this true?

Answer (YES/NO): NO